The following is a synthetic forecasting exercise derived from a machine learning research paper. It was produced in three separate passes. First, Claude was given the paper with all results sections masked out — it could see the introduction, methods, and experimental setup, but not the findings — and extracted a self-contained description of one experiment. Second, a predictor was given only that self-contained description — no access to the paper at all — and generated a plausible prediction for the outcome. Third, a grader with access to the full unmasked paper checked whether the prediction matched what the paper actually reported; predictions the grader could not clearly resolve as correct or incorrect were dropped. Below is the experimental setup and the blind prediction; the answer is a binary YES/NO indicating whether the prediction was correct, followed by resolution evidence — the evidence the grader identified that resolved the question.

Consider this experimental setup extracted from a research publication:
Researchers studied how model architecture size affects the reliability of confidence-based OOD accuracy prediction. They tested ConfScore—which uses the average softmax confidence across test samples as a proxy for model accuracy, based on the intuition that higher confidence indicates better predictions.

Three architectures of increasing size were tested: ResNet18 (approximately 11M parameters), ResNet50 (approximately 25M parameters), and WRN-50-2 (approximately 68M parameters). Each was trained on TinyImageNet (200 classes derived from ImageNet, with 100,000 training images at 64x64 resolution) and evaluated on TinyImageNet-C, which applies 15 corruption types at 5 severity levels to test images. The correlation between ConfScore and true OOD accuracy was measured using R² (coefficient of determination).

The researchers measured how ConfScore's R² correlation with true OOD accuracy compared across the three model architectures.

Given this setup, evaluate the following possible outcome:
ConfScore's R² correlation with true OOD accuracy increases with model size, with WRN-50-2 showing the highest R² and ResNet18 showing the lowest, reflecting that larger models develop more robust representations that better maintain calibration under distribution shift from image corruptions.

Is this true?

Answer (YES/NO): NO